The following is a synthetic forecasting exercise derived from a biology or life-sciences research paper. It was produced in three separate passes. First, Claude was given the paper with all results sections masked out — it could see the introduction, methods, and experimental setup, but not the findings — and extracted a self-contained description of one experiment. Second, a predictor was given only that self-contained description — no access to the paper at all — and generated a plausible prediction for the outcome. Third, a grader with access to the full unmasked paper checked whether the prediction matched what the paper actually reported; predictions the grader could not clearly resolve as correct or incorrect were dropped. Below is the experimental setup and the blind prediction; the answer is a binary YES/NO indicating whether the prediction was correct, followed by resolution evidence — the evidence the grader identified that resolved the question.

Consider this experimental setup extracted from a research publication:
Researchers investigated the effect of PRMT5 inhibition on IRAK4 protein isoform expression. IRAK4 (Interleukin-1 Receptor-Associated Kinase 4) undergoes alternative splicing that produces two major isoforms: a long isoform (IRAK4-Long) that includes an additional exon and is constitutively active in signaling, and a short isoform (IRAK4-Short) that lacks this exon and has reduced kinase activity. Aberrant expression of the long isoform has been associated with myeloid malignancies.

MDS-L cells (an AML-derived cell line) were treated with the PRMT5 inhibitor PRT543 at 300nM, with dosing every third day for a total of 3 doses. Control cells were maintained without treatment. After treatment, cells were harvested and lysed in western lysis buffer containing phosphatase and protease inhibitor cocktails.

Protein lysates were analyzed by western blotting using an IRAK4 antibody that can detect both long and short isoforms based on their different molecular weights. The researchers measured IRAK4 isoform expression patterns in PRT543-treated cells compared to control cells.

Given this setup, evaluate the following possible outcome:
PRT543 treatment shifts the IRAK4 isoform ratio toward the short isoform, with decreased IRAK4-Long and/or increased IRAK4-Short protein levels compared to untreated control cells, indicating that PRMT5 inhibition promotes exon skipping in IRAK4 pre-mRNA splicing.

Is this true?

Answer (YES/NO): YES